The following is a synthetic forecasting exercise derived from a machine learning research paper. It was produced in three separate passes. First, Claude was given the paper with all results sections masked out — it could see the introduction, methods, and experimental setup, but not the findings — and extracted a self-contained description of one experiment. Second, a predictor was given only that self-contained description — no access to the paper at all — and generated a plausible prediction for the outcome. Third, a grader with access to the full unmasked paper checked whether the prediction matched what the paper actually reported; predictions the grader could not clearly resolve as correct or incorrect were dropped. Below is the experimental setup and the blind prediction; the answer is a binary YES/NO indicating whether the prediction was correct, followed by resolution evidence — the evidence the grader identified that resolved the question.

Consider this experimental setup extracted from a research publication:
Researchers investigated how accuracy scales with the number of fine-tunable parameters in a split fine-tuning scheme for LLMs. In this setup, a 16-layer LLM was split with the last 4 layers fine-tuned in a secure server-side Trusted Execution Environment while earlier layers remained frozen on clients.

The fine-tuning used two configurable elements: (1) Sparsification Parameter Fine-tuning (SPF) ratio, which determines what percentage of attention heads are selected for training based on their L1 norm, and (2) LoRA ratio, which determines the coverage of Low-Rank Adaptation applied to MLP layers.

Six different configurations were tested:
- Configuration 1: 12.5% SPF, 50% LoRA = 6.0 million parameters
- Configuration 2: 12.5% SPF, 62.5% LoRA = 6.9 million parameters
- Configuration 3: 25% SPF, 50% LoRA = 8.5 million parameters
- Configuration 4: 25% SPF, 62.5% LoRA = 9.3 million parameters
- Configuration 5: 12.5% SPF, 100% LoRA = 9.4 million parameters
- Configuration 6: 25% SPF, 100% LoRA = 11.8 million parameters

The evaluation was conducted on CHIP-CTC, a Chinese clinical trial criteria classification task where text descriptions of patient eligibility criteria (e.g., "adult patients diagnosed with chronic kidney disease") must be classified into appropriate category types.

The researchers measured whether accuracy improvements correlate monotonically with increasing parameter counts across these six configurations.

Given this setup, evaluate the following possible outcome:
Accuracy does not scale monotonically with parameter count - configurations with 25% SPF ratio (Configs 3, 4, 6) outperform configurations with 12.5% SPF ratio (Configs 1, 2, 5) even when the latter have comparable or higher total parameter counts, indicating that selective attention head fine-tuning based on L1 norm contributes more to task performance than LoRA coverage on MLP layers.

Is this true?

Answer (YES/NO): YES